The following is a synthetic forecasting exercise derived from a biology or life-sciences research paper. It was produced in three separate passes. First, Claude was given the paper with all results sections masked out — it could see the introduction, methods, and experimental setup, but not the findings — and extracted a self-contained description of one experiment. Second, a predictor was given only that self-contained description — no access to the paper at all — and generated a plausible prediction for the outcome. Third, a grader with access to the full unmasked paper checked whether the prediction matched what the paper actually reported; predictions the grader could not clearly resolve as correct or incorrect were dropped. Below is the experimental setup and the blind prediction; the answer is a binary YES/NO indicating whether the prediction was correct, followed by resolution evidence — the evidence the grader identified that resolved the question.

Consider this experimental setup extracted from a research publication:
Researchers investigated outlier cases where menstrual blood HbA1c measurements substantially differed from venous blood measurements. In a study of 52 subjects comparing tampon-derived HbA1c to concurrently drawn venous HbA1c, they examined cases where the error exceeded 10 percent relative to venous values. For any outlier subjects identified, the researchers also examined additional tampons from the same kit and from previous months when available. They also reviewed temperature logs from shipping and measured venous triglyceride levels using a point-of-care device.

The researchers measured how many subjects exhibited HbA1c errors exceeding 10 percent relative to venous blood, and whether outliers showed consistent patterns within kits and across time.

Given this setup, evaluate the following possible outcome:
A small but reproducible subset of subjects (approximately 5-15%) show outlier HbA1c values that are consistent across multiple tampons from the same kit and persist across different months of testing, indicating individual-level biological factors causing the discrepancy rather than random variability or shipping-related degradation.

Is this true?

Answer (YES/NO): NO